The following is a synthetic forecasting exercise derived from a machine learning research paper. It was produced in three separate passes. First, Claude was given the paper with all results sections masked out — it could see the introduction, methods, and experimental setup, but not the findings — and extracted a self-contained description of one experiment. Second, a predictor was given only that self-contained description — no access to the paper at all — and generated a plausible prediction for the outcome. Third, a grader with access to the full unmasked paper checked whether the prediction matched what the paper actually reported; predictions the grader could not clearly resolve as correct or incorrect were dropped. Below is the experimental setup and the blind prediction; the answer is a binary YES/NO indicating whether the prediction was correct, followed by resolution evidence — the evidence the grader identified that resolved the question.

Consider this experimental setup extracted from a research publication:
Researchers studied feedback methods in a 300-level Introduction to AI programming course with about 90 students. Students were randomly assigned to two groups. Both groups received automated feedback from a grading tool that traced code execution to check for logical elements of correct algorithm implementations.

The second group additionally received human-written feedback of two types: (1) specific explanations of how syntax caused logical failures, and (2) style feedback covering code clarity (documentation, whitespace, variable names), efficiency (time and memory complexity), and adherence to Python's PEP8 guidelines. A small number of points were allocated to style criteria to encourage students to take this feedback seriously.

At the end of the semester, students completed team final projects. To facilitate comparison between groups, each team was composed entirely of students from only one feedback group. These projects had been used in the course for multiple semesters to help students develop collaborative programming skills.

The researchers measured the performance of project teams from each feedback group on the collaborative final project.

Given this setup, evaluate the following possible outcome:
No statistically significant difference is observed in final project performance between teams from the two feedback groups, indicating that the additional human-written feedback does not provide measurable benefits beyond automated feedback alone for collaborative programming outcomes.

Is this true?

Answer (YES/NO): YES